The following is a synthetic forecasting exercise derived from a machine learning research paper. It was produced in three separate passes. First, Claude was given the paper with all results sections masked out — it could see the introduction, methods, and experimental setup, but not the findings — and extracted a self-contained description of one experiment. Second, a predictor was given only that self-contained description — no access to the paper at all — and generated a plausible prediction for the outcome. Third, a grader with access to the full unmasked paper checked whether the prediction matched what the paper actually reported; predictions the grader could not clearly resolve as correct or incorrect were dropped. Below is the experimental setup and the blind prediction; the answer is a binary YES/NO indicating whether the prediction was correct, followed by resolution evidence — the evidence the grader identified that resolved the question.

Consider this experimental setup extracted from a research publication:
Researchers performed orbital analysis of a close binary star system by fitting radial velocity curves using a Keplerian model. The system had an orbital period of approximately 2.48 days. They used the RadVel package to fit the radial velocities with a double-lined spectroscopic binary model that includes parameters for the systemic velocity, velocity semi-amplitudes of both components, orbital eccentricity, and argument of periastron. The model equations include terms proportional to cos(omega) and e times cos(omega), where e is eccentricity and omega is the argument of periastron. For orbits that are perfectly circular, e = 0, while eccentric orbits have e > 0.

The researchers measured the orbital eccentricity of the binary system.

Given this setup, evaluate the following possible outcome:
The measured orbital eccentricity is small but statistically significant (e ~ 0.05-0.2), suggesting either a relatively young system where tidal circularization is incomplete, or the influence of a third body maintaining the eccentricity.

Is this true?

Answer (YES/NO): NO